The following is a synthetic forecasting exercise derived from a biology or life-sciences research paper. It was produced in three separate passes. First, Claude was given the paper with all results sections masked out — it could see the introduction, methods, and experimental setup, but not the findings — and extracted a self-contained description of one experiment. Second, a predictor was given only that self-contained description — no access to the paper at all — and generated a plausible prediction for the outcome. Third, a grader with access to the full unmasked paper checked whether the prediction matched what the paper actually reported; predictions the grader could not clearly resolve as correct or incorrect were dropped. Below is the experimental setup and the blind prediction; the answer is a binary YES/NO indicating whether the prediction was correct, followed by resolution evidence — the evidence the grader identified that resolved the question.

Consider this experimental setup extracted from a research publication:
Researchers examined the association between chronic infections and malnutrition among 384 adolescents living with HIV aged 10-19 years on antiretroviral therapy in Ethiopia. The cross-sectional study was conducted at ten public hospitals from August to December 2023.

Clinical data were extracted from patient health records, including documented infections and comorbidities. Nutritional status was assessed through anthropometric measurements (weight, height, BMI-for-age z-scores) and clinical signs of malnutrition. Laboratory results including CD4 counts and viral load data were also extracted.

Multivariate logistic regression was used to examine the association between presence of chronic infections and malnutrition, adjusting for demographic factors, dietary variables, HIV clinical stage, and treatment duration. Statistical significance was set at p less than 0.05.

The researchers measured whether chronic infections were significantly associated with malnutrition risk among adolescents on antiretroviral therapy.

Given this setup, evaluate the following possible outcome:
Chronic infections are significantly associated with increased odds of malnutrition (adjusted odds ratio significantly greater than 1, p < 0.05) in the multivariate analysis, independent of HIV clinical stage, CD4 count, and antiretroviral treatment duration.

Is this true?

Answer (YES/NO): NO